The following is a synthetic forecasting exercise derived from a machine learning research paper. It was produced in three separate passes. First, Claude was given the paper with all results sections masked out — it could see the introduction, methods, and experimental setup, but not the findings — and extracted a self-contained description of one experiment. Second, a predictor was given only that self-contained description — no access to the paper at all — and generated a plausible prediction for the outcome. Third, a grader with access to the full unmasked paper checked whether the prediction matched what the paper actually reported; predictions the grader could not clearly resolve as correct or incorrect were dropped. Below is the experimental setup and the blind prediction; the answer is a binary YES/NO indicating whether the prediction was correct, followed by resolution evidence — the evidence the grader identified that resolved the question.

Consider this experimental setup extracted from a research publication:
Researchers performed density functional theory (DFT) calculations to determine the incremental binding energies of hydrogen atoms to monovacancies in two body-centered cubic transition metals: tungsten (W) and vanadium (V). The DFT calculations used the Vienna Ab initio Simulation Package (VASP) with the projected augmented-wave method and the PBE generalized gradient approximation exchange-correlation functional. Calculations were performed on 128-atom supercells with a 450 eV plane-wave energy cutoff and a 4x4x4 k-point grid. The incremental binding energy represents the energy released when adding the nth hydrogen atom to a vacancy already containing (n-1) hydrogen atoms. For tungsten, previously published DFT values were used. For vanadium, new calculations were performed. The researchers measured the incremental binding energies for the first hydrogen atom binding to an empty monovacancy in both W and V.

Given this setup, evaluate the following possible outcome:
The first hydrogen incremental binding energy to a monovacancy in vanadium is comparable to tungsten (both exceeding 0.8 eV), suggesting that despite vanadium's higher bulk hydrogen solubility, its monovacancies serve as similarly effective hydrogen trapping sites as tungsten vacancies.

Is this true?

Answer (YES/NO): NO